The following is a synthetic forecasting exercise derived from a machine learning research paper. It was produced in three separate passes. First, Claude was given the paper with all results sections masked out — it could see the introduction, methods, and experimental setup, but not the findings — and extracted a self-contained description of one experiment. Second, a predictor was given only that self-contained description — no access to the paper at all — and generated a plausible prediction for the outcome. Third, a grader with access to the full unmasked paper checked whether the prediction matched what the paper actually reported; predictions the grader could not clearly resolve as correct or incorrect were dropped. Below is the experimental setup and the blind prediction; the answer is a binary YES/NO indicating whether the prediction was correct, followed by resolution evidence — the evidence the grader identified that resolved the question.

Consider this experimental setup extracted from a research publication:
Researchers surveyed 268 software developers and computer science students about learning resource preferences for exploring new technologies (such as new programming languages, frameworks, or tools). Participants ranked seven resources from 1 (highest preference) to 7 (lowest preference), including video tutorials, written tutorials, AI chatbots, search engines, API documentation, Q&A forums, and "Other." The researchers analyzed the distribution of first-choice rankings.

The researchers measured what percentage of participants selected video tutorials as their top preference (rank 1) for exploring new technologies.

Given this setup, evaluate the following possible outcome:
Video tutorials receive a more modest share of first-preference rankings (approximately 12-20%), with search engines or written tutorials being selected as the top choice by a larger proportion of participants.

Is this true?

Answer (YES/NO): NO